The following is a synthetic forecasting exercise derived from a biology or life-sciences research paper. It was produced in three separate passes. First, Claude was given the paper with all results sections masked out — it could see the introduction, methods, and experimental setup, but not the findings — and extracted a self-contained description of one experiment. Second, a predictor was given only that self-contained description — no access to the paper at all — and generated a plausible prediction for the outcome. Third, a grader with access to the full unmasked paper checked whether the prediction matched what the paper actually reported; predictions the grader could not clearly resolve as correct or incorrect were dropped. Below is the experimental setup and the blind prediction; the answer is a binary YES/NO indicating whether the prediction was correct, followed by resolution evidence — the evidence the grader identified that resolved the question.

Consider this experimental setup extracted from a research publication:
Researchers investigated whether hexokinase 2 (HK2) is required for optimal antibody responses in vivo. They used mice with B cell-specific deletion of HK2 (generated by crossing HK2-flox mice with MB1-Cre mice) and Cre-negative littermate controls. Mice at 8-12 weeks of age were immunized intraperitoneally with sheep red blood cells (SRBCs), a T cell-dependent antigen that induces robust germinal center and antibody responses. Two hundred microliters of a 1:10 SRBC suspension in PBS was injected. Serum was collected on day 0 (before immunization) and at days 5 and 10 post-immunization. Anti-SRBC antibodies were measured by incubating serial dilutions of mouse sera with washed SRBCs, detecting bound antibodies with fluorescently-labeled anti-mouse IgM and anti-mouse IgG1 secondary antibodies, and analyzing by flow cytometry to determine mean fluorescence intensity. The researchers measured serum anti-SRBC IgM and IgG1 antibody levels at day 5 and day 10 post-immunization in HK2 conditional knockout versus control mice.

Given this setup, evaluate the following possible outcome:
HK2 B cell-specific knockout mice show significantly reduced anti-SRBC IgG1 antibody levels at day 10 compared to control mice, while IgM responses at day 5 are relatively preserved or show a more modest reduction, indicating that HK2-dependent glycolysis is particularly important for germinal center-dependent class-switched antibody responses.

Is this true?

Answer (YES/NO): NO